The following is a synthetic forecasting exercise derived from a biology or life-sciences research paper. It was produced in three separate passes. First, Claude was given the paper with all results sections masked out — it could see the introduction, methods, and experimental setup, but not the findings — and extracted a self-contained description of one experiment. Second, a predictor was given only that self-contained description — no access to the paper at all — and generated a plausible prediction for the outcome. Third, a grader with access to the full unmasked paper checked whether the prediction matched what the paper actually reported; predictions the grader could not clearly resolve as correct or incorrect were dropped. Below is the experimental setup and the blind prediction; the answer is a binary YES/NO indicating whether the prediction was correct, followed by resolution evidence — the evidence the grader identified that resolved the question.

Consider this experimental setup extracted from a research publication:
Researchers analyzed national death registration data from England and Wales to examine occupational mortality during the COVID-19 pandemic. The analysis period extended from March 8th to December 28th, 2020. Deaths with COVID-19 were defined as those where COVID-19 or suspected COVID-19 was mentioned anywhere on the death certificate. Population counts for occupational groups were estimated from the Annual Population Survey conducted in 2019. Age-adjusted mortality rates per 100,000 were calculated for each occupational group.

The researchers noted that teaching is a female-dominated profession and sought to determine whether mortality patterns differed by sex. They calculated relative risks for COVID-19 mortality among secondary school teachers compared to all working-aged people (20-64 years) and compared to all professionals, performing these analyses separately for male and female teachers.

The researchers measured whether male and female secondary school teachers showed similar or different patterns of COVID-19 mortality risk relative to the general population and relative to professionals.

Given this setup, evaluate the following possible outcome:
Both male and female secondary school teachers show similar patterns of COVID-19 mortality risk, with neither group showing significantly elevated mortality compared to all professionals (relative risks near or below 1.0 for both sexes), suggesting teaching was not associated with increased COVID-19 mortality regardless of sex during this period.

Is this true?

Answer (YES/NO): NO